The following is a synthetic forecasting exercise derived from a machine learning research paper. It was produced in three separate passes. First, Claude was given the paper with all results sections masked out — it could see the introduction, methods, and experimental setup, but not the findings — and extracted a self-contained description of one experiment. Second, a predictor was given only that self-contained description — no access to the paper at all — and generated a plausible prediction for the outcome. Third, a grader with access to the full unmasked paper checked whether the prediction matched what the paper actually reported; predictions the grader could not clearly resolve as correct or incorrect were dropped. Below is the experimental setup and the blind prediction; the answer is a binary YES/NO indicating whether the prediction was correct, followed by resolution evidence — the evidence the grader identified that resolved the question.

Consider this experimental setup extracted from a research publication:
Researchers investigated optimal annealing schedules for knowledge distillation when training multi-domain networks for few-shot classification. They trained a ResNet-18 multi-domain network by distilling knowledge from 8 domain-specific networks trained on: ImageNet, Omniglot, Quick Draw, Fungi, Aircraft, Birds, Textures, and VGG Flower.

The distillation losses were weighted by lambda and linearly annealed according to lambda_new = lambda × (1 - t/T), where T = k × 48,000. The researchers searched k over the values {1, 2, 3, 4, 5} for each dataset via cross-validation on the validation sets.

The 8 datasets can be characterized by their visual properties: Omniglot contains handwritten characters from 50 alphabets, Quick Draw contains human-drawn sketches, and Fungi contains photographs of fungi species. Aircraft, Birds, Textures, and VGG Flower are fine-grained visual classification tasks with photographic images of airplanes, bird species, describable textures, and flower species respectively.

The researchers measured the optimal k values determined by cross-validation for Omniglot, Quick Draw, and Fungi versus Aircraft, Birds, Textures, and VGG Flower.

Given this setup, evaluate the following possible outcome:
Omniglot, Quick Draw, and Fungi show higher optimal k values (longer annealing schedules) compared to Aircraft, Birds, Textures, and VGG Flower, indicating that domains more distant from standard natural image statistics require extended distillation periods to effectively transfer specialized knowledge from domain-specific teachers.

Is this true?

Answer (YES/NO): YES